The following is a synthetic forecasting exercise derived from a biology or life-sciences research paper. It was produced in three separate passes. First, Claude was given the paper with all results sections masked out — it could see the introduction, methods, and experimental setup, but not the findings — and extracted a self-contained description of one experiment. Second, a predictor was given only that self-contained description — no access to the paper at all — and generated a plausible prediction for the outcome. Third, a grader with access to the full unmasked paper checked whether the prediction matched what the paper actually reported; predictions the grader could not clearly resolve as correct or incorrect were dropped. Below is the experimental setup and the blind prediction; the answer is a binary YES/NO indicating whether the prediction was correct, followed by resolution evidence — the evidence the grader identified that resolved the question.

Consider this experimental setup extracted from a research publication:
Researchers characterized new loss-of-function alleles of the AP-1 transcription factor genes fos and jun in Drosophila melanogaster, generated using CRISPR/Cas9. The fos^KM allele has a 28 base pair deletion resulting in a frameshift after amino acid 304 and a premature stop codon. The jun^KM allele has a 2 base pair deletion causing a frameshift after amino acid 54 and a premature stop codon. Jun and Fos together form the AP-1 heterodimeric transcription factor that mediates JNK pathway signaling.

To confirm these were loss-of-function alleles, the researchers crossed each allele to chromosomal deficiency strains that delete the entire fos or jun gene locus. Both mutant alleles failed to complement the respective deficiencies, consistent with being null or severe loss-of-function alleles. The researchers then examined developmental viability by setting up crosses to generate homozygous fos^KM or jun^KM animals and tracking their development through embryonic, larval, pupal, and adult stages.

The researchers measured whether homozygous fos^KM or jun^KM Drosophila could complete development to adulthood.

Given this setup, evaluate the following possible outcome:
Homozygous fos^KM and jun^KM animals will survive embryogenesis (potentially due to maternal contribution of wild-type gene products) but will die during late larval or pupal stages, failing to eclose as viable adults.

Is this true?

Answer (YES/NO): NO